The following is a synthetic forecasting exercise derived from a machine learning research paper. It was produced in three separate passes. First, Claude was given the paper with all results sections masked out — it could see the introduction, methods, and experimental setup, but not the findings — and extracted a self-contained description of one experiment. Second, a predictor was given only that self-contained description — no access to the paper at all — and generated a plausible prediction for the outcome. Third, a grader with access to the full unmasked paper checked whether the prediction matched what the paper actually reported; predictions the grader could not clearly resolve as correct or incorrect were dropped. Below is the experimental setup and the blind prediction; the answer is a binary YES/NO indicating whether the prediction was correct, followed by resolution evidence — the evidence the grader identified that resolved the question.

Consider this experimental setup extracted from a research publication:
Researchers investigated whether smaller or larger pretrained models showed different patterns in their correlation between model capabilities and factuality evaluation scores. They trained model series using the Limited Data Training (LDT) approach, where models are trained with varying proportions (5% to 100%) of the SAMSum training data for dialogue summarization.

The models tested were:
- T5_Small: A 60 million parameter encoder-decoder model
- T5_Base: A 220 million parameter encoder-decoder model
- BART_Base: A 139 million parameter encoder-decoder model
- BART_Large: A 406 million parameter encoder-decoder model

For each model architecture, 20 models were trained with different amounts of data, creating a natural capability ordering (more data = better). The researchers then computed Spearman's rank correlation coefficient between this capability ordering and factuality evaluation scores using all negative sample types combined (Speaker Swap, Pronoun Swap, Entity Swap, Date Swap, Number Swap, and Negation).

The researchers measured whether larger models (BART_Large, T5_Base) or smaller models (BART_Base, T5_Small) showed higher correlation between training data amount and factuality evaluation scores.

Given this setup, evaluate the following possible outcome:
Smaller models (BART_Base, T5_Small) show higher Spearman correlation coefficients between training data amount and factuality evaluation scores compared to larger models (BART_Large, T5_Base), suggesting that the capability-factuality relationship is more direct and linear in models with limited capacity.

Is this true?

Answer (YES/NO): YES